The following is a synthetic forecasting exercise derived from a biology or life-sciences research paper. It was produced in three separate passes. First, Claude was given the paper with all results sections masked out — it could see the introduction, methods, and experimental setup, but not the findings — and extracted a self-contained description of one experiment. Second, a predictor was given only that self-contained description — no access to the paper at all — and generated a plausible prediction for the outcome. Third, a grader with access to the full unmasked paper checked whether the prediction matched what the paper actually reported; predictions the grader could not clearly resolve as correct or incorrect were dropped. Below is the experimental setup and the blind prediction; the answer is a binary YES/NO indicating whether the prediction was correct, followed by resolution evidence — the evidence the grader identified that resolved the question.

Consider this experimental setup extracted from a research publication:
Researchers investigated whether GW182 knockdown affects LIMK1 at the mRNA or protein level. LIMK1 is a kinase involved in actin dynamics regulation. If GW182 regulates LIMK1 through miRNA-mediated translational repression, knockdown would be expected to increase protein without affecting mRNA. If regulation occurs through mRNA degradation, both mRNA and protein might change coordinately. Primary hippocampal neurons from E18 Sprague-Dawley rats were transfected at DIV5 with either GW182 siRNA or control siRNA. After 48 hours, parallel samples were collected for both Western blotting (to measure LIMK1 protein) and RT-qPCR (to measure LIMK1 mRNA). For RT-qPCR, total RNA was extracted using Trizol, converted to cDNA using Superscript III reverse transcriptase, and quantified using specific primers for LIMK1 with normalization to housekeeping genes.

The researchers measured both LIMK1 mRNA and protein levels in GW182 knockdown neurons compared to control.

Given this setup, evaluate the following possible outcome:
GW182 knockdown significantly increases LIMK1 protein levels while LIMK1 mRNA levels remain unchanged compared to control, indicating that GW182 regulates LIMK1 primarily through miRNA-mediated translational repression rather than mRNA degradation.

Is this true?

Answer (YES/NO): NO